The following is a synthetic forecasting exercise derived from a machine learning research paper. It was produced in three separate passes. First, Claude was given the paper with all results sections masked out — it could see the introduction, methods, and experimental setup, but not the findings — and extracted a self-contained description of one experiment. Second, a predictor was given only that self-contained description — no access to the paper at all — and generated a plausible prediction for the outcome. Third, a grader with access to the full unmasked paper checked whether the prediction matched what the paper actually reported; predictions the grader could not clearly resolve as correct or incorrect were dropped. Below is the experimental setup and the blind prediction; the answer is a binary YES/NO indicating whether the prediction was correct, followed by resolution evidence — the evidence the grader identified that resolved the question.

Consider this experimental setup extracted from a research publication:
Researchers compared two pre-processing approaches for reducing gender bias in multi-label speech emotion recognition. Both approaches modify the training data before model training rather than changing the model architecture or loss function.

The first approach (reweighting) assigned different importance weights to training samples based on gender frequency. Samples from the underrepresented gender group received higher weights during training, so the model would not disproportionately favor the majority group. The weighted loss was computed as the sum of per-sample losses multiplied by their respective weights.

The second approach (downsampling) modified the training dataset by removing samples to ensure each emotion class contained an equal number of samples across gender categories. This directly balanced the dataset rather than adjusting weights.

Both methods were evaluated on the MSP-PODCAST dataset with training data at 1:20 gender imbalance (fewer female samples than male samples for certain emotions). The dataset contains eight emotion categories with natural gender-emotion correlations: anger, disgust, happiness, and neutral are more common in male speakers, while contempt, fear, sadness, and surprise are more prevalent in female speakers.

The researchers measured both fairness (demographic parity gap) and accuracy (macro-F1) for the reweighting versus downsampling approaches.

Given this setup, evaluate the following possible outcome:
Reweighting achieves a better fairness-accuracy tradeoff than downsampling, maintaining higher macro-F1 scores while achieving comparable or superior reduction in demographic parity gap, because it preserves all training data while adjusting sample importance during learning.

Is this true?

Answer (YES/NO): YES